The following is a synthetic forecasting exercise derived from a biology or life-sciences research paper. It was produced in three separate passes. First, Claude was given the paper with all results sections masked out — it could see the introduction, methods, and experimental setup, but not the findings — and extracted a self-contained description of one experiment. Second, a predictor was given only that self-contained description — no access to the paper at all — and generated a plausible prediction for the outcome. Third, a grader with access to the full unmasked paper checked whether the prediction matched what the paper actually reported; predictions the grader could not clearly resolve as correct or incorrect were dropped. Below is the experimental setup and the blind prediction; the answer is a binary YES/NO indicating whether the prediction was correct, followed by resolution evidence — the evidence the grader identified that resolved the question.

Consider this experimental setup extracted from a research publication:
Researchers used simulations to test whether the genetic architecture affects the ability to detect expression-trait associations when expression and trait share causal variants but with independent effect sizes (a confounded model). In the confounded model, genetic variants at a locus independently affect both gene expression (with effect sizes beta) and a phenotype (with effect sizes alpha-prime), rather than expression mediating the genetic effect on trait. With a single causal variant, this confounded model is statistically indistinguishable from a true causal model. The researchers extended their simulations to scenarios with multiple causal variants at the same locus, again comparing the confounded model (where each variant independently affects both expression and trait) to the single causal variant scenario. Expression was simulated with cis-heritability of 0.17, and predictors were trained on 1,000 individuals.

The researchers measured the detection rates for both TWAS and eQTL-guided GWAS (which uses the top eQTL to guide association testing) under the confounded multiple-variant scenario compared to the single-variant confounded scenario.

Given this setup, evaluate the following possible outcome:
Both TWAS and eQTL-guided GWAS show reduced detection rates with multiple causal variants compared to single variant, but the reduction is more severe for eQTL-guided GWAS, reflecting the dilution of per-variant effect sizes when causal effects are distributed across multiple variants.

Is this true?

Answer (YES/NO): NO